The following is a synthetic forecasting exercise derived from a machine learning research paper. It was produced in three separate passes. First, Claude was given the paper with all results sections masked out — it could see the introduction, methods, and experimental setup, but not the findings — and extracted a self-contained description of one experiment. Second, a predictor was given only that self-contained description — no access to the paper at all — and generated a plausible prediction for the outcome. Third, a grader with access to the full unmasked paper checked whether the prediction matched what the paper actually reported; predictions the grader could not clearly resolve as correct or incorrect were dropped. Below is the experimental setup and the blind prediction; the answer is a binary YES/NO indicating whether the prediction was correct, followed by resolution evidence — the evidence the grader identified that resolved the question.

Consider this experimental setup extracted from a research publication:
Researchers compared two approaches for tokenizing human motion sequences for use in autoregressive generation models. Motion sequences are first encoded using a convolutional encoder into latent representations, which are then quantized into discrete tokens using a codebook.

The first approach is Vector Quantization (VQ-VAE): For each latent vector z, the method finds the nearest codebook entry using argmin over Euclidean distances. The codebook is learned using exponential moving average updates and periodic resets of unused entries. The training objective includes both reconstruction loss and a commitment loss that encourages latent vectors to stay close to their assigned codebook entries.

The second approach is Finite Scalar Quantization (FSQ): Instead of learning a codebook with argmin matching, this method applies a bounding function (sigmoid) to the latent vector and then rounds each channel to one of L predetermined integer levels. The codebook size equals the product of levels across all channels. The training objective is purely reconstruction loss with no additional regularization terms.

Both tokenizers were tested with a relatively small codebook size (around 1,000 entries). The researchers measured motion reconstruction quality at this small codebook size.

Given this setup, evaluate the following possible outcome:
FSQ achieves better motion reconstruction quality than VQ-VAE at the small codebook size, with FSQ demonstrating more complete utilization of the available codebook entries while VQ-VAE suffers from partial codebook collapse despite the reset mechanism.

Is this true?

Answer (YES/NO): NO